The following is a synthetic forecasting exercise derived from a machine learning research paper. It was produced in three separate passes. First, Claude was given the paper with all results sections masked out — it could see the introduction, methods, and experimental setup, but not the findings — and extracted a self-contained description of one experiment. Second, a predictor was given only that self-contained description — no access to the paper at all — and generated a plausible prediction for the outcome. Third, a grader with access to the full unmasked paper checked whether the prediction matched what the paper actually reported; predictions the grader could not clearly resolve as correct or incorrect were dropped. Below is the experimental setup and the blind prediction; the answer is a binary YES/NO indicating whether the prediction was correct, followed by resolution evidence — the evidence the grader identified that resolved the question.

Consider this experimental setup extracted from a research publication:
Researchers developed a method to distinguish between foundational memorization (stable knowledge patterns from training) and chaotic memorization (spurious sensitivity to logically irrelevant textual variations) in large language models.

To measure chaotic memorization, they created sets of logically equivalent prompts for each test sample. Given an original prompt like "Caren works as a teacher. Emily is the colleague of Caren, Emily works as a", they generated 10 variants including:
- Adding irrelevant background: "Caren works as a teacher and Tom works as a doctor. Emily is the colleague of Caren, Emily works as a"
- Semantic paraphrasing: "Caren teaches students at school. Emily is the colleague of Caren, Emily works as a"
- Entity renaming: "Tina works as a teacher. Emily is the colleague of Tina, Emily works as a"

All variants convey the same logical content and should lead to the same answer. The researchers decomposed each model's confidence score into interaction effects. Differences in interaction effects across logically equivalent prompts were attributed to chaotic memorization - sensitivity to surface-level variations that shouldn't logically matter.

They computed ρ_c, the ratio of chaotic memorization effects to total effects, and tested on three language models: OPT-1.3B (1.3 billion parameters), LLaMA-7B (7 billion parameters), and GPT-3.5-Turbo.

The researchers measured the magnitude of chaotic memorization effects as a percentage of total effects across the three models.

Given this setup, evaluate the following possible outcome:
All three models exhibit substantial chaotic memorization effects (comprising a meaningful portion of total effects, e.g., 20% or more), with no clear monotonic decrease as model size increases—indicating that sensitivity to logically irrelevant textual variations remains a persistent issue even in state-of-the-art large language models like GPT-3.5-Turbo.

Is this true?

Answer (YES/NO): NO